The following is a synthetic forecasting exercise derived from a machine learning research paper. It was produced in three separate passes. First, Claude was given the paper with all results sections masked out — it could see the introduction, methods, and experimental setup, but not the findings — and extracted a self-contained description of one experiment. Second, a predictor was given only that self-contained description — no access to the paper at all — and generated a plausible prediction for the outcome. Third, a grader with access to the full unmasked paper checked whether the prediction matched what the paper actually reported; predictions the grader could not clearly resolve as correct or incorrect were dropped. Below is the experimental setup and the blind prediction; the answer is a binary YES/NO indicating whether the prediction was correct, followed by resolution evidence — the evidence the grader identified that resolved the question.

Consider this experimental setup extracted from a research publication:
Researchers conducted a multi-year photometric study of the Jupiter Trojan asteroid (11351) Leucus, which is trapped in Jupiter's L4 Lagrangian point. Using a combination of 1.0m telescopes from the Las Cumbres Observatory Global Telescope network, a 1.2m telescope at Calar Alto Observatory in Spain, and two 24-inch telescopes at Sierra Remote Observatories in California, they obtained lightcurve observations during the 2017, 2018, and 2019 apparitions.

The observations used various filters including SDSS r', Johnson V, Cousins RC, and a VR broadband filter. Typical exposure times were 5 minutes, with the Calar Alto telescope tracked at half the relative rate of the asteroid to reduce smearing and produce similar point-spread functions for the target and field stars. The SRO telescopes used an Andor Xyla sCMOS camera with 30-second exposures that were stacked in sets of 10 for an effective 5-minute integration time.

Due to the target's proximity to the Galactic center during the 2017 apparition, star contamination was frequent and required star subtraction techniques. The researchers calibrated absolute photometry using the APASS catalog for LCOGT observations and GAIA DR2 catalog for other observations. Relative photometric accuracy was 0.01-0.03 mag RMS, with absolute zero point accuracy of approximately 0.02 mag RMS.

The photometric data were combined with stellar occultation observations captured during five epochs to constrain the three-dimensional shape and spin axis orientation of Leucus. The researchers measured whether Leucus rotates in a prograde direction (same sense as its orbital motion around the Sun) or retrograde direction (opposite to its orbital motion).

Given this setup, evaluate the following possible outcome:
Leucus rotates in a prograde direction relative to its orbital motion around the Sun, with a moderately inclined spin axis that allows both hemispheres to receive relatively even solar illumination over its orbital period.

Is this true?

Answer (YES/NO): NO